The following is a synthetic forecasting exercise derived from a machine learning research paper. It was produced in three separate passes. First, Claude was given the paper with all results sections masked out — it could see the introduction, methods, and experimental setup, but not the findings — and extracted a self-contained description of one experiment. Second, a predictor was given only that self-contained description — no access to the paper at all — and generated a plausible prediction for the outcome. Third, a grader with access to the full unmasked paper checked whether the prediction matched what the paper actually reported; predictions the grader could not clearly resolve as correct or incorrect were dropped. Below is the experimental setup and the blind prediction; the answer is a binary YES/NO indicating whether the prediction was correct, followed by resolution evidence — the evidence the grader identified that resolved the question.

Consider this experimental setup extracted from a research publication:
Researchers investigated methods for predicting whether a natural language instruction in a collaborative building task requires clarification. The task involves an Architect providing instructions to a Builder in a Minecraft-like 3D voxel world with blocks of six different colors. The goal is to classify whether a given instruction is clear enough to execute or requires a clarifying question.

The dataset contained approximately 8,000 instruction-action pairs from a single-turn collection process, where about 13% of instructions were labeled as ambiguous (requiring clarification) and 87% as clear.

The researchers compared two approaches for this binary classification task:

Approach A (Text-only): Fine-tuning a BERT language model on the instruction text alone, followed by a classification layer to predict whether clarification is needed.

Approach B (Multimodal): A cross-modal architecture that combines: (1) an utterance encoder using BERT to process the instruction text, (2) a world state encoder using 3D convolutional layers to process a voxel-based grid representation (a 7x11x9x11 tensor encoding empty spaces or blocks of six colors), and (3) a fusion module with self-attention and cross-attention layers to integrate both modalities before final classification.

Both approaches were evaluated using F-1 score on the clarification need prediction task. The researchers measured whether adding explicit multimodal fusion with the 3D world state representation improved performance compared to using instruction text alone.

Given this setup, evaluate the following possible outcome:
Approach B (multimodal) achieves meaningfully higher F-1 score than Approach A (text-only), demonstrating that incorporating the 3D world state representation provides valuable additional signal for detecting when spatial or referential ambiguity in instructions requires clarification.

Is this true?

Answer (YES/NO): YES